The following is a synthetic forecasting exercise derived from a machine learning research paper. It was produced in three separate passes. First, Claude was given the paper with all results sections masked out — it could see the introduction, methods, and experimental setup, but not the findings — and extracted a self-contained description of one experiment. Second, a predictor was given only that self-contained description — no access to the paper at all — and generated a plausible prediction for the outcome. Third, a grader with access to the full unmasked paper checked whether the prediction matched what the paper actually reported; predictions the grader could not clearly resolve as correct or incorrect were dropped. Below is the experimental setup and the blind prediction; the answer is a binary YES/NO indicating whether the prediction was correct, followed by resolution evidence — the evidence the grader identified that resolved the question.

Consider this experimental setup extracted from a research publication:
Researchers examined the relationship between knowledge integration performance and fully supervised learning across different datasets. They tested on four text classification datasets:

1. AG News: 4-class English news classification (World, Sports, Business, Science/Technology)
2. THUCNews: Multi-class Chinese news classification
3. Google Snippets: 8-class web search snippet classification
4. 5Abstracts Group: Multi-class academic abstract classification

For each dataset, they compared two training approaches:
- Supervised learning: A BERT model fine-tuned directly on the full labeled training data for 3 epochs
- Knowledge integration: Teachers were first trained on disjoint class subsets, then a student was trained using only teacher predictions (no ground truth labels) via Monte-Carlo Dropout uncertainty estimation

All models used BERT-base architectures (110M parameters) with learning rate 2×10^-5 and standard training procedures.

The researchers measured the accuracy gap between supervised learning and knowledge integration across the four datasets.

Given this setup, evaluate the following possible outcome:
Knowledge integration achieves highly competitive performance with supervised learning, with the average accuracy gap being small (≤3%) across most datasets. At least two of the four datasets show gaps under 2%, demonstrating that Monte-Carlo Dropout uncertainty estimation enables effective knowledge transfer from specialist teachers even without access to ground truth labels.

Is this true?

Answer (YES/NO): NO